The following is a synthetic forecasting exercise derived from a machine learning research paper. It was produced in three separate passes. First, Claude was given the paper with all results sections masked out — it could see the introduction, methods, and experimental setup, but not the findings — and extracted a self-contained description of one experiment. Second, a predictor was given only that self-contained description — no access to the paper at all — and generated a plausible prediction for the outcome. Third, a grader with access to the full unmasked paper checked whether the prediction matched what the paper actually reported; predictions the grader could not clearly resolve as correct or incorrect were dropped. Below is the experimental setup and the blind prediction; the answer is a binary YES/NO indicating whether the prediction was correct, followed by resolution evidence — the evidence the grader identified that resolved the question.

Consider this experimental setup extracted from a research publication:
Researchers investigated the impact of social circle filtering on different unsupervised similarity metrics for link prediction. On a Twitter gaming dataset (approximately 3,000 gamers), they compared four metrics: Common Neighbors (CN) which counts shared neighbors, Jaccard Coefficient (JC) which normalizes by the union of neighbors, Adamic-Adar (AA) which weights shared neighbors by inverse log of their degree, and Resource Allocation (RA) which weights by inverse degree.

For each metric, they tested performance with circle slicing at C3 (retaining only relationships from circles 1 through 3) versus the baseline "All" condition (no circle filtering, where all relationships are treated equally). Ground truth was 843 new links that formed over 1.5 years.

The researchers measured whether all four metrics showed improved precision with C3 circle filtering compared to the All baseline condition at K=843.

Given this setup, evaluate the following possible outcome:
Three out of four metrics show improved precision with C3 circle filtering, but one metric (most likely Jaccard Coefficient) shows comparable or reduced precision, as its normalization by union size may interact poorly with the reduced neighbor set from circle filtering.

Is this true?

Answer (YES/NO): NO